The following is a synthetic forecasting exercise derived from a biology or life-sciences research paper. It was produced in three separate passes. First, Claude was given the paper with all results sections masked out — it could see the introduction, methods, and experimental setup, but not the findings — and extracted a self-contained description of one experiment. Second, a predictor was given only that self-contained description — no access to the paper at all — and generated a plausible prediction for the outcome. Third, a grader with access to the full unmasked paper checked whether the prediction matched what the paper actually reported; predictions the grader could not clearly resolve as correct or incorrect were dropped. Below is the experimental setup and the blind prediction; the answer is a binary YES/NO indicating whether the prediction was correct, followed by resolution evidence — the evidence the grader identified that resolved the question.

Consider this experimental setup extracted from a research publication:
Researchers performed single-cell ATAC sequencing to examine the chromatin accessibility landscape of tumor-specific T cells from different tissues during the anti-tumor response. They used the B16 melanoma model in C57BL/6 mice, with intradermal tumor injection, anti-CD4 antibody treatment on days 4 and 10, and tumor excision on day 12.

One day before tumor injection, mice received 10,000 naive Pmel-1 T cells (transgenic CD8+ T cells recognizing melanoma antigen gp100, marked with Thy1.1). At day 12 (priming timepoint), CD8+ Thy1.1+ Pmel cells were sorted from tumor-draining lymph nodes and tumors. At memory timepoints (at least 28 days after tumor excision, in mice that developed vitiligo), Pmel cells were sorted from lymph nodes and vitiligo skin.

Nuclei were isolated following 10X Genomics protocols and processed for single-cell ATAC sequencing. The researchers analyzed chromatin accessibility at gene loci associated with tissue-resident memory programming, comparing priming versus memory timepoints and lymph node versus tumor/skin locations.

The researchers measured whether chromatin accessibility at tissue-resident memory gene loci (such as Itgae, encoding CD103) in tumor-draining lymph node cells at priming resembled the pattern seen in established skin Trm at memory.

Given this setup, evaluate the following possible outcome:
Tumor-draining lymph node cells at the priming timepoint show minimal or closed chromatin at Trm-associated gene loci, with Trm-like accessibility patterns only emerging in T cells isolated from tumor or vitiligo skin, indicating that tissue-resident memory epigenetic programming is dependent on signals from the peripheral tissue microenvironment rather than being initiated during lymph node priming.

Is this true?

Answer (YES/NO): NO